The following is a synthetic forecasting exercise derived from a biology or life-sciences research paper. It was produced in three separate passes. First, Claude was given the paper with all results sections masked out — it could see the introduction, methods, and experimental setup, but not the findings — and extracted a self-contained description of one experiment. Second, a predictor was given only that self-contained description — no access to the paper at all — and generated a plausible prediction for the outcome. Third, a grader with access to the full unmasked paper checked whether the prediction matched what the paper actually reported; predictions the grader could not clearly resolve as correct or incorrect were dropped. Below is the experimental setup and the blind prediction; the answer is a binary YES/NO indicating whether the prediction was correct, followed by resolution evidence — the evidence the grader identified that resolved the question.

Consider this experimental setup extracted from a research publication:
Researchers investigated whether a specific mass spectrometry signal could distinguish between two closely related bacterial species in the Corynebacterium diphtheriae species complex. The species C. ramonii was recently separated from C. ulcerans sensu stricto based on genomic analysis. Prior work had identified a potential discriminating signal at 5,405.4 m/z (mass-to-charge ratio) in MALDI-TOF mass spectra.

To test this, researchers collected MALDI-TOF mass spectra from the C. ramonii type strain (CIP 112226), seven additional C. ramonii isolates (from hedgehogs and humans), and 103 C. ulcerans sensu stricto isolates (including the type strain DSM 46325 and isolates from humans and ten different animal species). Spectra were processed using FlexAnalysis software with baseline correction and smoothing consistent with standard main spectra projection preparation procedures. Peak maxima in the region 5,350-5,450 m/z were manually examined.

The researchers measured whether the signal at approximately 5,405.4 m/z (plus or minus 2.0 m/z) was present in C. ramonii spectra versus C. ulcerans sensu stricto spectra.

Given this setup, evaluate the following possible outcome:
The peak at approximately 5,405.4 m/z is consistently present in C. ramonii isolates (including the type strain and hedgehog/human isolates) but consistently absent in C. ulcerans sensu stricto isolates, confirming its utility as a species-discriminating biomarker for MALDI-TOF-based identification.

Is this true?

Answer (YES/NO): YES